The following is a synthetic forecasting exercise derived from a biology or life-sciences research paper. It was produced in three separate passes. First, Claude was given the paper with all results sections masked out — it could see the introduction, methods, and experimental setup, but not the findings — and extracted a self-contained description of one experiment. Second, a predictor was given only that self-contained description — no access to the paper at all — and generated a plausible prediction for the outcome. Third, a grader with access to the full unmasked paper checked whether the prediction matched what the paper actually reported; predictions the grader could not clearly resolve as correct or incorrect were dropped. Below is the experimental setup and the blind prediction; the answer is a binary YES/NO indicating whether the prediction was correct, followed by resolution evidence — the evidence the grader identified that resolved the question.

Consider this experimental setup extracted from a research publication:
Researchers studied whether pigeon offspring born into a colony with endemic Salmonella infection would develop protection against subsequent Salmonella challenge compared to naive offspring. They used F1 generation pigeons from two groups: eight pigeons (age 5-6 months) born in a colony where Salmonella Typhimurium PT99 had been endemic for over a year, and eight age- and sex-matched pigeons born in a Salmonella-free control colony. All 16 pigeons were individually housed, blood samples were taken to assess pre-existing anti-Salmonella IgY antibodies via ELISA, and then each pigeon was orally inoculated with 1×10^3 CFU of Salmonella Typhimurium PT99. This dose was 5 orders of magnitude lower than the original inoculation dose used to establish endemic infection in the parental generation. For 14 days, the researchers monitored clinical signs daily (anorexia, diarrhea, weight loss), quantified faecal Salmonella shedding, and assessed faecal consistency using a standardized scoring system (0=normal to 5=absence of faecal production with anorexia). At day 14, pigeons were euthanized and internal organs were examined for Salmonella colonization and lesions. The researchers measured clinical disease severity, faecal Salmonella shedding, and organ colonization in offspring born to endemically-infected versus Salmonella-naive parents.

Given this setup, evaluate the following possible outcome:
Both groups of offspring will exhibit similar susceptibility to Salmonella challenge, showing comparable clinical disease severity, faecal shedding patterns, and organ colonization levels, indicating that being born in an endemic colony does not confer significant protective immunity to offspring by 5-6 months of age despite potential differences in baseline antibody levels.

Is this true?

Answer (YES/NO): NO